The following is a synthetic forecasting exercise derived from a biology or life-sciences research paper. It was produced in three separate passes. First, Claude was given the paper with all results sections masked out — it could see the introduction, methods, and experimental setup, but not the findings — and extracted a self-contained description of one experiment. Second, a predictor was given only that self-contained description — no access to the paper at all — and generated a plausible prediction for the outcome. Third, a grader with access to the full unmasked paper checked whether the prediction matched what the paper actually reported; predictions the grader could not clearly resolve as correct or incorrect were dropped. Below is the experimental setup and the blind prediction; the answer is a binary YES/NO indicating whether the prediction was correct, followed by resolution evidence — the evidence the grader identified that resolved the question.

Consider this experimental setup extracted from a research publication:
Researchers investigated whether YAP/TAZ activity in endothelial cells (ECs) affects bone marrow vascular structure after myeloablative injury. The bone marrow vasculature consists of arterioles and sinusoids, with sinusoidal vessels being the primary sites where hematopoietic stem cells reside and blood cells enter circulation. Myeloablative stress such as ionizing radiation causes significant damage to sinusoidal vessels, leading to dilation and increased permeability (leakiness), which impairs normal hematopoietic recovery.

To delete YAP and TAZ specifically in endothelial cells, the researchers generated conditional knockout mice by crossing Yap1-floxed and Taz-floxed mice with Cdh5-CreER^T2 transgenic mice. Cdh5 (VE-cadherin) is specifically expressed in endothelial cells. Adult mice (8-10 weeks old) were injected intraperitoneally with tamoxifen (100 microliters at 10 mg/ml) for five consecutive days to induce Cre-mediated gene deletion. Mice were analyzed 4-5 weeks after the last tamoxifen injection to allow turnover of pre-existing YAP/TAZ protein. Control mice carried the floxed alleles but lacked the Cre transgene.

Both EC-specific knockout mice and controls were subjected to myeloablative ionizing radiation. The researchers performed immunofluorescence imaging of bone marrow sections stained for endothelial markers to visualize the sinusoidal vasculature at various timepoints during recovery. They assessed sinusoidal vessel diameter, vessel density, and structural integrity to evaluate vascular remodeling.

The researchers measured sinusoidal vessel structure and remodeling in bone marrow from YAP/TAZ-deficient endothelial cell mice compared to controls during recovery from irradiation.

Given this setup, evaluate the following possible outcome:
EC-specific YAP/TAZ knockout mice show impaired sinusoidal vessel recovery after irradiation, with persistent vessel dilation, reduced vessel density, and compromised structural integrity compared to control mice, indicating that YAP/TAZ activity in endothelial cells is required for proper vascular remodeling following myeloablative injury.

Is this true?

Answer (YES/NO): NO